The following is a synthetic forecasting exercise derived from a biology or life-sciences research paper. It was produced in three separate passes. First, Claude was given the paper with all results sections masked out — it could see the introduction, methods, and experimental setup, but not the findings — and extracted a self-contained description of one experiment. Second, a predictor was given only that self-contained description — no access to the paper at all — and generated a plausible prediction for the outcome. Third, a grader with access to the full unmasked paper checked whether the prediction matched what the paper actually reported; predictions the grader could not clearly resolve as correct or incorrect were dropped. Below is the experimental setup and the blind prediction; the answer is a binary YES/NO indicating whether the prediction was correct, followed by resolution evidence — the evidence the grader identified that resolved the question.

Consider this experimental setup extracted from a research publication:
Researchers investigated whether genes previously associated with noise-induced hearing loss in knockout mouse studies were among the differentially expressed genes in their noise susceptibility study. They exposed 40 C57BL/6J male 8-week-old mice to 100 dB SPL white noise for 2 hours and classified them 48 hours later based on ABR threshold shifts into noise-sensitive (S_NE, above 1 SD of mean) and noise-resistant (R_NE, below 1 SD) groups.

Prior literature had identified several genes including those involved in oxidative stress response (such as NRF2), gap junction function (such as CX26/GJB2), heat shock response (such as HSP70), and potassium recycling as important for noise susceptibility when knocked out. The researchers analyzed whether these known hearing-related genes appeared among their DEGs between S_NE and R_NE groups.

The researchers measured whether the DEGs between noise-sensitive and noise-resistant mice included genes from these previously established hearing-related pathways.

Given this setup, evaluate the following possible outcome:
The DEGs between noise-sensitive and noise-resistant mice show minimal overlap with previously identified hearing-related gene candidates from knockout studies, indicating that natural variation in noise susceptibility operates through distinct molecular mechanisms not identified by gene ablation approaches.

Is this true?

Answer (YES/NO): NO